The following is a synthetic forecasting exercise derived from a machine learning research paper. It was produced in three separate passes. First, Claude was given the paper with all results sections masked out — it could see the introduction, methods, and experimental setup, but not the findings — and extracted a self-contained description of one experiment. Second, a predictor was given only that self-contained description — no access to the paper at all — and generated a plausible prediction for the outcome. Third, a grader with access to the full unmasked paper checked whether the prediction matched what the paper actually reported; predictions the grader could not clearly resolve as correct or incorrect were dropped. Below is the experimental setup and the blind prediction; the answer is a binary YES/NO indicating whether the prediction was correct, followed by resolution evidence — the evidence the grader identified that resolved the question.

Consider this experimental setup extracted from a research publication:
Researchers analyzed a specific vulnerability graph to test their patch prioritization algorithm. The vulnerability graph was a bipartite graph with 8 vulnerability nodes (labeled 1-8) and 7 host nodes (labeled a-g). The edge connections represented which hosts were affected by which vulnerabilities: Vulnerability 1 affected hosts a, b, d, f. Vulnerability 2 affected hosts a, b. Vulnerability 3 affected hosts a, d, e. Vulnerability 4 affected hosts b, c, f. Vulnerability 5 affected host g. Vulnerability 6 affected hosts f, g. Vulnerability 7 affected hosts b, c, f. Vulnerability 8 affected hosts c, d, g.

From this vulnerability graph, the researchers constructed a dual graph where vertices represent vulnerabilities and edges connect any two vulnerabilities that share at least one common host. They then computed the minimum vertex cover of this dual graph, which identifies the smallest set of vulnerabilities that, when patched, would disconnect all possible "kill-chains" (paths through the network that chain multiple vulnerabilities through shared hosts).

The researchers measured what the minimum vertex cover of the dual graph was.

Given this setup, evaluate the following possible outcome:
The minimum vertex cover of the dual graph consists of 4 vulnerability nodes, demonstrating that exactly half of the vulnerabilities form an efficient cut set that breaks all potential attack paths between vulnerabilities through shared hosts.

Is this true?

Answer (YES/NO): NO